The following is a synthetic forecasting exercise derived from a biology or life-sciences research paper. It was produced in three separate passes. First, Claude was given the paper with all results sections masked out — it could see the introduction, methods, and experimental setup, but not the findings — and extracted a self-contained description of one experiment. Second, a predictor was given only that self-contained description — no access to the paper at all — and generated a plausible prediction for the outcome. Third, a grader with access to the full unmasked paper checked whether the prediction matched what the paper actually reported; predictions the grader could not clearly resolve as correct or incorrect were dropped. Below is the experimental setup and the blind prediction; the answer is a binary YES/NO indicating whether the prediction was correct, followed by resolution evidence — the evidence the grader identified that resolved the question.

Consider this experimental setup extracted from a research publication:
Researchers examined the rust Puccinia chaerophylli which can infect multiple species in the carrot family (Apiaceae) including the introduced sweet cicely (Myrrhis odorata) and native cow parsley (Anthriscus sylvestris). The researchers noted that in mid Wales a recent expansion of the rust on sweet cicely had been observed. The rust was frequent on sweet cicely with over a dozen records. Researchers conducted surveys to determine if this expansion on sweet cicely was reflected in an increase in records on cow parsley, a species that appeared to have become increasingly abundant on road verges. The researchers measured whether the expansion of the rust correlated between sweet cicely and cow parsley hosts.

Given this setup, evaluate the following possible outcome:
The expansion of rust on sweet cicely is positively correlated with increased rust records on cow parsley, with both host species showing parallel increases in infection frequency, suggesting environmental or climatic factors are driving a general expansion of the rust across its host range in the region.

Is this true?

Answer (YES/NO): NO